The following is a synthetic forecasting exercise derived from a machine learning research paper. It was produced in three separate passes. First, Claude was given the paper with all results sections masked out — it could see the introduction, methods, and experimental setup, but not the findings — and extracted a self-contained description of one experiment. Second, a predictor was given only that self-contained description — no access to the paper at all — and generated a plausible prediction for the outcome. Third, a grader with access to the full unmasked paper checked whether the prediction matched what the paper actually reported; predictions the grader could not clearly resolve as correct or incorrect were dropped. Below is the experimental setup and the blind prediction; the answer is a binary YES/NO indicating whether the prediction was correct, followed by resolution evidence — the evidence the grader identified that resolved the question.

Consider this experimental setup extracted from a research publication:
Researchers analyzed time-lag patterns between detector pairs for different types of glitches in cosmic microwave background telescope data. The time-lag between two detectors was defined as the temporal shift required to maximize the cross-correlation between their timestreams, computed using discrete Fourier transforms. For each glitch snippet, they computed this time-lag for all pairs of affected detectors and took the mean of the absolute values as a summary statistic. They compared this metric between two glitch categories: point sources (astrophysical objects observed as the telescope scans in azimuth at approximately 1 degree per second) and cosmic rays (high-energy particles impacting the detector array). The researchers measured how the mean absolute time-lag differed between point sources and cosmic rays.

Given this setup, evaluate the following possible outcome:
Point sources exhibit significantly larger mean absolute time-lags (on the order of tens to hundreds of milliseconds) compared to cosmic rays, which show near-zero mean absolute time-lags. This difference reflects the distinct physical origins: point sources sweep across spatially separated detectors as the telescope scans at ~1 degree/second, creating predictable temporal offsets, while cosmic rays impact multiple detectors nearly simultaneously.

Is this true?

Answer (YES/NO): YES